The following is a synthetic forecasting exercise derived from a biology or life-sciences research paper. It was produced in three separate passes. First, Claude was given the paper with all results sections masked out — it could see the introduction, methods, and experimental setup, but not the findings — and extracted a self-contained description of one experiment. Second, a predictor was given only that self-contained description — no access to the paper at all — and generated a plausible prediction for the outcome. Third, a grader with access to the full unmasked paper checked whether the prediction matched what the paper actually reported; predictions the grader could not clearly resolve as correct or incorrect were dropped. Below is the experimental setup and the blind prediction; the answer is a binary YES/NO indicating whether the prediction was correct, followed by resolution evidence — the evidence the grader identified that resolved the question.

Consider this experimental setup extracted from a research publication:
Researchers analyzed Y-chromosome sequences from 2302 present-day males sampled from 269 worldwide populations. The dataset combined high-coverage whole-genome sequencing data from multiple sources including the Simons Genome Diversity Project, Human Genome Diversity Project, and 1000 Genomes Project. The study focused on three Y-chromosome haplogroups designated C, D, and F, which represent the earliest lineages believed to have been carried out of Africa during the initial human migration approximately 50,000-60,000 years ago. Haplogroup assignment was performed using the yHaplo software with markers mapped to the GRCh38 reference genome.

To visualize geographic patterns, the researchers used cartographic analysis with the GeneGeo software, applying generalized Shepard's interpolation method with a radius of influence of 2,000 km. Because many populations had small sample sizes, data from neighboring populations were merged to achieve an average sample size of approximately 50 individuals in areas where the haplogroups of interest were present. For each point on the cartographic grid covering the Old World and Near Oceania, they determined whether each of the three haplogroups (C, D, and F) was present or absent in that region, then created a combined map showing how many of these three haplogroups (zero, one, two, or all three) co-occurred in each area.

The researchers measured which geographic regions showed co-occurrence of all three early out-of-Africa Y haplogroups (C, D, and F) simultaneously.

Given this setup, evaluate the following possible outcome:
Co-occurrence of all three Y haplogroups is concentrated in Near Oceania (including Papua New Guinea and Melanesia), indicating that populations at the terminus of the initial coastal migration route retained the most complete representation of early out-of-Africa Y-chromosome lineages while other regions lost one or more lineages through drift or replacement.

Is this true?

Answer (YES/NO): NO